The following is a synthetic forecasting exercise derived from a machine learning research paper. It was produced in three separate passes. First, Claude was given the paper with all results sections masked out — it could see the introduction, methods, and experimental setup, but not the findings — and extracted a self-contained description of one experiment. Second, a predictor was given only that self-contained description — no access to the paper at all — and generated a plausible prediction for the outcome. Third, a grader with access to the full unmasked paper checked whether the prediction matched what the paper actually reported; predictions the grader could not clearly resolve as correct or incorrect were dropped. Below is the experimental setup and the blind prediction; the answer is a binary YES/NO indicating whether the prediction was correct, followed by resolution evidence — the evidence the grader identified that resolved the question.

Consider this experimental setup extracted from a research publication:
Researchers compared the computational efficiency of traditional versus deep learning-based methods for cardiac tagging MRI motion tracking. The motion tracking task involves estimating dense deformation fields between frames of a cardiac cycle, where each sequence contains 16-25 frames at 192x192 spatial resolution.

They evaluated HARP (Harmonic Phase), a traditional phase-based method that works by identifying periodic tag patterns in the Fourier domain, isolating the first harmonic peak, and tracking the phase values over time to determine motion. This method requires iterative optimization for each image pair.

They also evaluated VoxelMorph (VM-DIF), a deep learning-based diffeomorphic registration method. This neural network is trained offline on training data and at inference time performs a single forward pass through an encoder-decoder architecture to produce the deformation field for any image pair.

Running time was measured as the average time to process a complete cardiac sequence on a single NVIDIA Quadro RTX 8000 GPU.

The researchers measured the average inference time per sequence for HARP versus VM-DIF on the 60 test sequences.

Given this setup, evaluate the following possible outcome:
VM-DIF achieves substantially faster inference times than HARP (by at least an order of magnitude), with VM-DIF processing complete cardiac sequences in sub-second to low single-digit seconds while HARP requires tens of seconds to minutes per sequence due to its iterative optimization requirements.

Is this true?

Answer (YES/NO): YES